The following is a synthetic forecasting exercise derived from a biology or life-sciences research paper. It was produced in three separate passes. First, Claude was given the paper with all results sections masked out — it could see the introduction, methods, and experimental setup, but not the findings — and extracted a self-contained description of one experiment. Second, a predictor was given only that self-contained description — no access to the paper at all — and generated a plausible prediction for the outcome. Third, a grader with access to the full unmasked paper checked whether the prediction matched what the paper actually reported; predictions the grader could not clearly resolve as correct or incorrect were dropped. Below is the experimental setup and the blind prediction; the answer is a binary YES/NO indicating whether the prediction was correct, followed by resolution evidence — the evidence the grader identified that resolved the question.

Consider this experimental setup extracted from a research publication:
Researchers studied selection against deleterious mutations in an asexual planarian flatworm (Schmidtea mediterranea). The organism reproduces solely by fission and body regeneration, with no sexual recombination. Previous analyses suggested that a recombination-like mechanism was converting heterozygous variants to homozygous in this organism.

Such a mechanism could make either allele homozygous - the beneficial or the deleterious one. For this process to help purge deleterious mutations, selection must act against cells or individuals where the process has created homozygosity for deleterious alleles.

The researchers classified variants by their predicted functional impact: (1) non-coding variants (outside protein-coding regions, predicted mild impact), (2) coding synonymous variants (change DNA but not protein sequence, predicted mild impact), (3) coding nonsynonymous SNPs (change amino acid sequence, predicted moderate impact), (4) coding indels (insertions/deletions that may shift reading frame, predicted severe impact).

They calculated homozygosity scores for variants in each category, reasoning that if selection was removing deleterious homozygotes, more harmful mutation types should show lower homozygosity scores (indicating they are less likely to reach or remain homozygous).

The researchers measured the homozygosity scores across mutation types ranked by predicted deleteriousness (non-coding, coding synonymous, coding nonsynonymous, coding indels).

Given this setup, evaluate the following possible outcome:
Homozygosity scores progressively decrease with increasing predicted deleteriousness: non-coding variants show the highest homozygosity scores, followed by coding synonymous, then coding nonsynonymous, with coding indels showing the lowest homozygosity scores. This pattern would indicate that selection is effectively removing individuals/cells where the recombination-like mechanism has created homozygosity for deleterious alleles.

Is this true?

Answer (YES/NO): YES